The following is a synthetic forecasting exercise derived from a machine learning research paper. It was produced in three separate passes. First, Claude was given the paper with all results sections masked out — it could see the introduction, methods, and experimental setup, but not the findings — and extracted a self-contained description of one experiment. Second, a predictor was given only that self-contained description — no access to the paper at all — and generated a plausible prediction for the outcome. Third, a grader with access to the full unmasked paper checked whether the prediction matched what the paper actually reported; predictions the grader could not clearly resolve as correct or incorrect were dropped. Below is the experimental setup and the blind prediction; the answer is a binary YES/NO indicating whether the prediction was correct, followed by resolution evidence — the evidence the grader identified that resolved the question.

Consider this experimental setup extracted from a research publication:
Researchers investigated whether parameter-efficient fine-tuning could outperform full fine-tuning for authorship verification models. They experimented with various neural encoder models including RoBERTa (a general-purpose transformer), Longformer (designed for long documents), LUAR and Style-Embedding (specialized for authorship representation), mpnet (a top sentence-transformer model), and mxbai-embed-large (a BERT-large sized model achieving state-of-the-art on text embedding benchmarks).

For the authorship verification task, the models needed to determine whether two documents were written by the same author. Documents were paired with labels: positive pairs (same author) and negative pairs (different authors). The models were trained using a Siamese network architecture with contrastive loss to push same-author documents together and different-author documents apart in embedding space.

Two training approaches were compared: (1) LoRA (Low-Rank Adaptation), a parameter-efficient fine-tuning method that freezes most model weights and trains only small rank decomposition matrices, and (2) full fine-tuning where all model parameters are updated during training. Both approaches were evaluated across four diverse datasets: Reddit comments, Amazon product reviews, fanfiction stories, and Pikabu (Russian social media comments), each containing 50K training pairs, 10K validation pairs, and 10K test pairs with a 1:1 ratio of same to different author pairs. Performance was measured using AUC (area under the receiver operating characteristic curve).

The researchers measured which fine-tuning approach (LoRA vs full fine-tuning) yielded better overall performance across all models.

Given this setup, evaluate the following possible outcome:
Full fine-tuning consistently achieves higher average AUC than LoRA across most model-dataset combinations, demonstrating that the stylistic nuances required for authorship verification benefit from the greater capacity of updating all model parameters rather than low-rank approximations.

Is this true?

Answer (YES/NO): NO